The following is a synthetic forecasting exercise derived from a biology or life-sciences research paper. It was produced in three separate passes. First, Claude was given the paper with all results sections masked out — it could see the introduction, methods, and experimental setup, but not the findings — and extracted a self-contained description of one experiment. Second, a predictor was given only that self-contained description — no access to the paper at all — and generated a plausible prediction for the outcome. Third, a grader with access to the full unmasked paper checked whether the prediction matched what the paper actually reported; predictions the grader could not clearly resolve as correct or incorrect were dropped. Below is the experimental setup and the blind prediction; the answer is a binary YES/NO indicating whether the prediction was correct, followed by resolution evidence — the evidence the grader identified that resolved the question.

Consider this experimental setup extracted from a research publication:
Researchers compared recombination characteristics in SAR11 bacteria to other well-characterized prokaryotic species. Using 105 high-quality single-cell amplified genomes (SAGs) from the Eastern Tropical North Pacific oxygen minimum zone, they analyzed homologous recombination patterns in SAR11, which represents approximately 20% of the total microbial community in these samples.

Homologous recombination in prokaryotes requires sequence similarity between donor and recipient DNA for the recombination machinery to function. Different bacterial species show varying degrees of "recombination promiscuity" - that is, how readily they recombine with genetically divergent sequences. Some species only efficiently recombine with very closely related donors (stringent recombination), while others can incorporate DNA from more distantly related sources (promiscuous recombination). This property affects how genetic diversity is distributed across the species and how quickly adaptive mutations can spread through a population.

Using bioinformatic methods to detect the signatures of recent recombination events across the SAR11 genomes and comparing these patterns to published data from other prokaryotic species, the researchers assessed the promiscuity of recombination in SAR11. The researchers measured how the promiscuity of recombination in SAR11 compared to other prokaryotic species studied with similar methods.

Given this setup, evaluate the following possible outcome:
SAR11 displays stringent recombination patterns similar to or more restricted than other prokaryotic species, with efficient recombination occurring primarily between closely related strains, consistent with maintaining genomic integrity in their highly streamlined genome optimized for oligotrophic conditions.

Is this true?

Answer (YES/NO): NO